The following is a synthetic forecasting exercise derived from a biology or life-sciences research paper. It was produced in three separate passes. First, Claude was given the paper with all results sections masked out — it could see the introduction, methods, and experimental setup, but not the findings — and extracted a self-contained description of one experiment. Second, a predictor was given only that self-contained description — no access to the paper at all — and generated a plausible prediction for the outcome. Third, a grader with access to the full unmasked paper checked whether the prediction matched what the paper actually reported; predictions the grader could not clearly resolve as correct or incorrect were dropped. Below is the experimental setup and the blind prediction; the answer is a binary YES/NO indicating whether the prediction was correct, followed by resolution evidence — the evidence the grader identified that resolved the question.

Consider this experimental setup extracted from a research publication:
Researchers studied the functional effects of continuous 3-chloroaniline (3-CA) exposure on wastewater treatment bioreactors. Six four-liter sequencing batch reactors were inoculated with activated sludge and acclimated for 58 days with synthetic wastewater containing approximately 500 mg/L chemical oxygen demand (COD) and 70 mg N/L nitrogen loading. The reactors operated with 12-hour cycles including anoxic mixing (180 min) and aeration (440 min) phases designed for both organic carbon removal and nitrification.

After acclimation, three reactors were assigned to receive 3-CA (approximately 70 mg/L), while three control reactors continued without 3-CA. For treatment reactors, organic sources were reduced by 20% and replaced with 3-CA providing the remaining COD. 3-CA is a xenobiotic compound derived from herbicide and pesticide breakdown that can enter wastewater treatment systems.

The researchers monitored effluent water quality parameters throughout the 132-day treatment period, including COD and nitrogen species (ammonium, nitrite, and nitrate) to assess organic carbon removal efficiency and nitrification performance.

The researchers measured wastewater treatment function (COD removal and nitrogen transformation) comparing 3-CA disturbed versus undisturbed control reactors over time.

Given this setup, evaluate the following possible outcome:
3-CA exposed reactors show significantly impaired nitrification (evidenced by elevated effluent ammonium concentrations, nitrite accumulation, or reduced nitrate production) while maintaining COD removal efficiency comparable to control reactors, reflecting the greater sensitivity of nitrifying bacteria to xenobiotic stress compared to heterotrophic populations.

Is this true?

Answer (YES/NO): NO